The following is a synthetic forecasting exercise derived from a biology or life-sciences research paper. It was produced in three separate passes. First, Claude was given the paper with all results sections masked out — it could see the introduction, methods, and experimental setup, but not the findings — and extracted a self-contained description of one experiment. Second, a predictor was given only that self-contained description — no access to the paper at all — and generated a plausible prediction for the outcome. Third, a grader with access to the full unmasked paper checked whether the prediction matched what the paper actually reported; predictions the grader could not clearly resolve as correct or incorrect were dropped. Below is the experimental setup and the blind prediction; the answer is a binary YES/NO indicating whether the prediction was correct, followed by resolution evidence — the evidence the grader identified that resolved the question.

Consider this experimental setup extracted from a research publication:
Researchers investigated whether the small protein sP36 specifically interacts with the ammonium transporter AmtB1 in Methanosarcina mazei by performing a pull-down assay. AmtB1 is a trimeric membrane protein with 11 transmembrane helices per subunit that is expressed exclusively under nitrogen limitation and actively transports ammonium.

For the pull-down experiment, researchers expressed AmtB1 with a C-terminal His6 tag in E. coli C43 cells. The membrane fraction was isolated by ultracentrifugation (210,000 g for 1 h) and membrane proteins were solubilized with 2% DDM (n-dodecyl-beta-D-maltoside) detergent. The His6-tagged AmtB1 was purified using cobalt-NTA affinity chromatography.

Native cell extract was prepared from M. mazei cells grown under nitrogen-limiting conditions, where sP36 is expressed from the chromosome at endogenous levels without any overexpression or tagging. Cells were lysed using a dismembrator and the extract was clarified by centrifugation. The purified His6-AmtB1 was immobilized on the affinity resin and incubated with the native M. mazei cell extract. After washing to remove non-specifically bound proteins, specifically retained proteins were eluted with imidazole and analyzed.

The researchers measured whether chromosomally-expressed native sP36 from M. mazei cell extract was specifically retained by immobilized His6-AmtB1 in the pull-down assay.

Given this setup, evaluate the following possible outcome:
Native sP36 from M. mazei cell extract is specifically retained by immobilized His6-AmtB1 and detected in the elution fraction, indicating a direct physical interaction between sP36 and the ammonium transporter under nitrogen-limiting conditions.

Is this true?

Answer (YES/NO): YES